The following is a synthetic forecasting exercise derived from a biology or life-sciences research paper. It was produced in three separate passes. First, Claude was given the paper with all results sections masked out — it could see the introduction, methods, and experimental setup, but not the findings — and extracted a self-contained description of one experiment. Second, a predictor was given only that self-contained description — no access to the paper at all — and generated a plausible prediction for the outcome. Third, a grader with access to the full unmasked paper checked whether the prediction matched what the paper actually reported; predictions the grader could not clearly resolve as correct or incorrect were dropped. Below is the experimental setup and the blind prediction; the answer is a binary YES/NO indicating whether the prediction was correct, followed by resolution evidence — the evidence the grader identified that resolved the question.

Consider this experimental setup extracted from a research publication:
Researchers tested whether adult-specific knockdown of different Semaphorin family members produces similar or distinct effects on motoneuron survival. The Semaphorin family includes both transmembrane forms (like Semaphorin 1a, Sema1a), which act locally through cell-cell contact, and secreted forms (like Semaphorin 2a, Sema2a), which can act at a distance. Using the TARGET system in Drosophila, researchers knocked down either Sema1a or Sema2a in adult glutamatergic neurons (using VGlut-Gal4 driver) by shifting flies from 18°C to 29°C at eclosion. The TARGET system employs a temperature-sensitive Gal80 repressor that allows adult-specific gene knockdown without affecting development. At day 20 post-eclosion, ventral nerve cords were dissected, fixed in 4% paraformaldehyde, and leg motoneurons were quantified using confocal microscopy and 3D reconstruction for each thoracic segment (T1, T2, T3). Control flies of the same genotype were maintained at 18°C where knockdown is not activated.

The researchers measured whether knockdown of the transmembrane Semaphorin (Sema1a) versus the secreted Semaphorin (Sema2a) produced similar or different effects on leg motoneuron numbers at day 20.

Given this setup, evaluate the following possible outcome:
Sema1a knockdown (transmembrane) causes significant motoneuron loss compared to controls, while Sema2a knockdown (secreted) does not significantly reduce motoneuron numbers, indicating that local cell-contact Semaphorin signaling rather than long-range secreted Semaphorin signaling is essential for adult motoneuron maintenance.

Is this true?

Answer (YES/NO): NO